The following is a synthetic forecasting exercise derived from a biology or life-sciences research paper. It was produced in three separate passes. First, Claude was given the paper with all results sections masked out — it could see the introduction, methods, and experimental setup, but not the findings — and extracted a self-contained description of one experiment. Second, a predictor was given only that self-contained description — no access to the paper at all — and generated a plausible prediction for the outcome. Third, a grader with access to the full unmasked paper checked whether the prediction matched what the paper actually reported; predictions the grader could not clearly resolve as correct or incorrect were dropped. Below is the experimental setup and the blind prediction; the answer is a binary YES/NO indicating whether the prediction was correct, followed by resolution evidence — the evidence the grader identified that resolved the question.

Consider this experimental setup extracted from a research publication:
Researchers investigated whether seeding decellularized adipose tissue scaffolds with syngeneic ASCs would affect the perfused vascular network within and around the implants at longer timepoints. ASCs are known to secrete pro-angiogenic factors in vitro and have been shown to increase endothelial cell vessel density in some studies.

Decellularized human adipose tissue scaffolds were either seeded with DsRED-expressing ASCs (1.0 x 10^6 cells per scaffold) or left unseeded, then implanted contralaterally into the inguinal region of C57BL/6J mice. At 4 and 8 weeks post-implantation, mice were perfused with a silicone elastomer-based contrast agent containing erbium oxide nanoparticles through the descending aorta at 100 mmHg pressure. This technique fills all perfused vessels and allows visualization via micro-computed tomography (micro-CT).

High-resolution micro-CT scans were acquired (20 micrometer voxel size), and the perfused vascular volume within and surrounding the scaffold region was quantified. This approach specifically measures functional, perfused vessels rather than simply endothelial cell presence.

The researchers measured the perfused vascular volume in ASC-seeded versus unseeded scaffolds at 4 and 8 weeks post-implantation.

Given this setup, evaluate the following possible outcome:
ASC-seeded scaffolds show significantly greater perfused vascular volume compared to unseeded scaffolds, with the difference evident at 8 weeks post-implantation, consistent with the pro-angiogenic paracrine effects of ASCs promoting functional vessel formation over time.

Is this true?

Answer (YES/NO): NO